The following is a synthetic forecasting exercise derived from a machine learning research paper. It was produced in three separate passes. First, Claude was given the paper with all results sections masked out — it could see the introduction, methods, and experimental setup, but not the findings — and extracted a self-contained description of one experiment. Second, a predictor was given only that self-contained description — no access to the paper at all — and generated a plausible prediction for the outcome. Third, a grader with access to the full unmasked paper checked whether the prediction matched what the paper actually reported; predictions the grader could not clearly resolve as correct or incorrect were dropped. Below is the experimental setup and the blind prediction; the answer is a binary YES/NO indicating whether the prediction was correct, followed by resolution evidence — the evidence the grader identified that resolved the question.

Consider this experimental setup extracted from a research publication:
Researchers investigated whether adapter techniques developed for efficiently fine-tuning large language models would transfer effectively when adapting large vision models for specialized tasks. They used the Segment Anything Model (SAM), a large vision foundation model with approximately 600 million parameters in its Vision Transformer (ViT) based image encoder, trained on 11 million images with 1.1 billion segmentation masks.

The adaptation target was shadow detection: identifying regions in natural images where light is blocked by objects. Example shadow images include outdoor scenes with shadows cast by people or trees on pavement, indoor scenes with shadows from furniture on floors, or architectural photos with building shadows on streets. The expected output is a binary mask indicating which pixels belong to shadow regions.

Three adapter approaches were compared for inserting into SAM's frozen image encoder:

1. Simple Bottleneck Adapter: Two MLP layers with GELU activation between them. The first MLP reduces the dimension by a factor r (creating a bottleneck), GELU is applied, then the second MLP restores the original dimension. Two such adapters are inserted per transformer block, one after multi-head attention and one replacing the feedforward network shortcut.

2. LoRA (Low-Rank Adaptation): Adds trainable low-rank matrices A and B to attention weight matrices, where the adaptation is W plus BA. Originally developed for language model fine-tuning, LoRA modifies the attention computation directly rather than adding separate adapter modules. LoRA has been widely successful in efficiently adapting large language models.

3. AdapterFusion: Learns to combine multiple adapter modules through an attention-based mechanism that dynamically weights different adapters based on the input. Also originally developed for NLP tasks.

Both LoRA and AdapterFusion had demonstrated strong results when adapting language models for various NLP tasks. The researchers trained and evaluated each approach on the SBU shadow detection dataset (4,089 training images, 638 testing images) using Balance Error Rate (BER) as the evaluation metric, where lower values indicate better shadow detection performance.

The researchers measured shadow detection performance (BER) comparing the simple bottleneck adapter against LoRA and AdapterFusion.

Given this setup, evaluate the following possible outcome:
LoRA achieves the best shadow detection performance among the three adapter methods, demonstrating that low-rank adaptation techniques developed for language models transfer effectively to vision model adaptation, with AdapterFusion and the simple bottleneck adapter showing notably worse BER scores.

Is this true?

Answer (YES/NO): NO